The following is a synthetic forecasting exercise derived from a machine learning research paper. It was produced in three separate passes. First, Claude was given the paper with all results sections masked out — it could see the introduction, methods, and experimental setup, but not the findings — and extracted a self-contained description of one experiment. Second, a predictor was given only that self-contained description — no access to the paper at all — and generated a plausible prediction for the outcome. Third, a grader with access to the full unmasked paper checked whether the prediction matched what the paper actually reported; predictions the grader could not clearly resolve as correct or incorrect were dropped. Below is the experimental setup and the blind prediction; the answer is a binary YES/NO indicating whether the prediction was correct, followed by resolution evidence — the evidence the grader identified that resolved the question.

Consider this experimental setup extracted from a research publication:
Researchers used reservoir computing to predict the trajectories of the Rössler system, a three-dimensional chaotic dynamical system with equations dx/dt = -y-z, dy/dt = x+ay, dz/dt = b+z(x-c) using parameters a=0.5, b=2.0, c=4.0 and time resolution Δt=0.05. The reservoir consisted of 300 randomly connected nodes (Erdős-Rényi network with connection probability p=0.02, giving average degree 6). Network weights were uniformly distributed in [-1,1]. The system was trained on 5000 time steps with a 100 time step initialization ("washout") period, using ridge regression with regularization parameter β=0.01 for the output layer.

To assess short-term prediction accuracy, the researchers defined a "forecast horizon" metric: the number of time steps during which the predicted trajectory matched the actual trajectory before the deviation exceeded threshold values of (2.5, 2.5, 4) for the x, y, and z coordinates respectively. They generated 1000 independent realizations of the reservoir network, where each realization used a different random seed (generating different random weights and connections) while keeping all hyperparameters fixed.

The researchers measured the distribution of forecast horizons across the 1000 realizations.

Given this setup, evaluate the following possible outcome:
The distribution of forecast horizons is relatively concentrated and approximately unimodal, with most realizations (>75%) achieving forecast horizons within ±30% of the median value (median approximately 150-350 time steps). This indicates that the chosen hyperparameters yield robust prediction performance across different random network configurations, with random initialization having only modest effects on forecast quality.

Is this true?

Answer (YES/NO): NO